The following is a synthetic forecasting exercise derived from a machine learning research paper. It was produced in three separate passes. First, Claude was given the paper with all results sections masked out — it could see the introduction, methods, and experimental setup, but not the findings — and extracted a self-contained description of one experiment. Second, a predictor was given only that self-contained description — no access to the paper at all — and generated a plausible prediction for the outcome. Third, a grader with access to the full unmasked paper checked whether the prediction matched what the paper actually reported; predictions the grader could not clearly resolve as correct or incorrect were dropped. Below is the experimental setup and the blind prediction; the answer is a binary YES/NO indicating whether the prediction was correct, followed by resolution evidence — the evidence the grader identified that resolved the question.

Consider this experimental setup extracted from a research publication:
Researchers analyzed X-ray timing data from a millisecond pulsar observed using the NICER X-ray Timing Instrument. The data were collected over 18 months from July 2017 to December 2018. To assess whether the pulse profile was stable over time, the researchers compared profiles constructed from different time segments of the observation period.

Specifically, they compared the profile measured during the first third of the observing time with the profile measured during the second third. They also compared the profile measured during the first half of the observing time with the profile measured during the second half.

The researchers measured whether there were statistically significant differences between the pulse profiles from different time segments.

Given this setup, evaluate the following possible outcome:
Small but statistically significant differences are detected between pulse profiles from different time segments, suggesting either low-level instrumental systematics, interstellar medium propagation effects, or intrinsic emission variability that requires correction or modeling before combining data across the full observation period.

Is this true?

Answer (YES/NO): NO